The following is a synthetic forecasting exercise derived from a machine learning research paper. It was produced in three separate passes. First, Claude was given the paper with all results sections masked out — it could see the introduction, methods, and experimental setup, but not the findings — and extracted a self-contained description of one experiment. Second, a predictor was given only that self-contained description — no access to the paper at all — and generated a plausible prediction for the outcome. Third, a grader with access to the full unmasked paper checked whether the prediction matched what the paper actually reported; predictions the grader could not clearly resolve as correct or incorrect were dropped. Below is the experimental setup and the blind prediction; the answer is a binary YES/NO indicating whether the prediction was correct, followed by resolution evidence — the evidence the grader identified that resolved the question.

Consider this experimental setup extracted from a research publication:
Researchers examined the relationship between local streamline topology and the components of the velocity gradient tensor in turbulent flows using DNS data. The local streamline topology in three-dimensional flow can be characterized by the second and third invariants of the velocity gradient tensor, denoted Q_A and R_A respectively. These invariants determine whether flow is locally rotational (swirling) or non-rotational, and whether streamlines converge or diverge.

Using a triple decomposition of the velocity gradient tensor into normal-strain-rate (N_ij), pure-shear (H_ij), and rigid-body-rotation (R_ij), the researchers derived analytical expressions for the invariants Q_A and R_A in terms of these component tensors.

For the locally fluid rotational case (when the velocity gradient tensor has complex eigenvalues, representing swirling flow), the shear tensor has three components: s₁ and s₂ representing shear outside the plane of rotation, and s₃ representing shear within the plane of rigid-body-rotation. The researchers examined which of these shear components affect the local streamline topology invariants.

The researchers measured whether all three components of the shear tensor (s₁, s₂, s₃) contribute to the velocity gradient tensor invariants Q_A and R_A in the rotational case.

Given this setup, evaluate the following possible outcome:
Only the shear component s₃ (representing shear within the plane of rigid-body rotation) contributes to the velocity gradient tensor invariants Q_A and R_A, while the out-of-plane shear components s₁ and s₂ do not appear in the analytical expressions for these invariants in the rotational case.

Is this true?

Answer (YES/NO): YES